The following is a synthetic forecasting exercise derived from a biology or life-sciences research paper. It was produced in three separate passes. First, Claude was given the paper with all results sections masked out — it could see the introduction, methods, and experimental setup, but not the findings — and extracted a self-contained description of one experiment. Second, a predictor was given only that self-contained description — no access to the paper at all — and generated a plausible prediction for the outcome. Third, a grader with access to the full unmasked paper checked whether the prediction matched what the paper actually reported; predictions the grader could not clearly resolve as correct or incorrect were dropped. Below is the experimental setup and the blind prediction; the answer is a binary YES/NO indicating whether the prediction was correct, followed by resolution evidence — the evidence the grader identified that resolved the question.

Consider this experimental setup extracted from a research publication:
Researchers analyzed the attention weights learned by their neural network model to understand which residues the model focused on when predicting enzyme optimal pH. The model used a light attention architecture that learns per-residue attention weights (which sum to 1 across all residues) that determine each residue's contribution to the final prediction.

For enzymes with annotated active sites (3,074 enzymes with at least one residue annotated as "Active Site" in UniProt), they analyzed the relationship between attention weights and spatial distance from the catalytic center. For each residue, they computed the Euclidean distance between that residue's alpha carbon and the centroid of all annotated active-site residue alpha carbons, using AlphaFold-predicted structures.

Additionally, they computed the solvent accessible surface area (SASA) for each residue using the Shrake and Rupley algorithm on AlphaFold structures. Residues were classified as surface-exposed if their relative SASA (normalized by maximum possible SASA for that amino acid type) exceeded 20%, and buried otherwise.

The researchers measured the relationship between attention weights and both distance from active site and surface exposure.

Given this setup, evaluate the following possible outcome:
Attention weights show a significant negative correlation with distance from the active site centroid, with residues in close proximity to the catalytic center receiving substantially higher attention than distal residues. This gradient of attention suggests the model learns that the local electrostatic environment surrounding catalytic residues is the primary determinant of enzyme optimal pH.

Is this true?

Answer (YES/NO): YES